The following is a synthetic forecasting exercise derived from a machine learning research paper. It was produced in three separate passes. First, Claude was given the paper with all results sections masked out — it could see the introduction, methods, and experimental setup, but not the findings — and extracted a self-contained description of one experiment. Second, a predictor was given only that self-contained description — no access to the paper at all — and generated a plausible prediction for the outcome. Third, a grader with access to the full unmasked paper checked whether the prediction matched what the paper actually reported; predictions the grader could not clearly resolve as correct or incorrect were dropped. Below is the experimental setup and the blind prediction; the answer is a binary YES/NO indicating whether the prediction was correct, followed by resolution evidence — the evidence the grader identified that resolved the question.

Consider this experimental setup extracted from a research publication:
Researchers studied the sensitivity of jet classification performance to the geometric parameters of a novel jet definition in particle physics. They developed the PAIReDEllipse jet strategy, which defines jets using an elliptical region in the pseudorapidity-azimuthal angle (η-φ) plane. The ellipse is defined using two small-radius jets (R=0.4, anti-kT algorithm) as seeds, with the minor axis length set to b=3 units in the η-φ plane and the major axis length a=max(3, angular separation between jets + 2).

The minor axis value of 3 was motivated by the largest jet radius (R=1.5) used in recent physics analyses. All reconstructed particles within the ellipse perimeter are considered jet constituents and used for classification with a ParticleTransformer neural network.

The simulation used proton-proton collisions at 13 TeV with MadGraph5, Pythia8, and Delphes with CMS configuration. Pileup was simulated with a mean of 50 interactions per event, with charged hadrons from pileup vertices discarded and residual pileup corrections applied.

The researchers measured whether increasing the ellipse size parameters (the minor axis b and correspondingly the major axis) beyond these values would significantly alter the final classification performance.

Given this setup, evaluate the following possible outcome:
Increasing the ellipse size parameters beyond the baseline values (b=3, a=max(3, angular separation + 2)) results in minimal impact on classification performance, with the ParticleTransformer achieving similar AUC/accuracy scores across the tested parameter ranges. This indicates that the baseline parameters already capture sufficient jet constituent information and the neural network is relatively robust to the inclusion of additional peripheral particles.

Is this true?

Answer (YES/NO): YES